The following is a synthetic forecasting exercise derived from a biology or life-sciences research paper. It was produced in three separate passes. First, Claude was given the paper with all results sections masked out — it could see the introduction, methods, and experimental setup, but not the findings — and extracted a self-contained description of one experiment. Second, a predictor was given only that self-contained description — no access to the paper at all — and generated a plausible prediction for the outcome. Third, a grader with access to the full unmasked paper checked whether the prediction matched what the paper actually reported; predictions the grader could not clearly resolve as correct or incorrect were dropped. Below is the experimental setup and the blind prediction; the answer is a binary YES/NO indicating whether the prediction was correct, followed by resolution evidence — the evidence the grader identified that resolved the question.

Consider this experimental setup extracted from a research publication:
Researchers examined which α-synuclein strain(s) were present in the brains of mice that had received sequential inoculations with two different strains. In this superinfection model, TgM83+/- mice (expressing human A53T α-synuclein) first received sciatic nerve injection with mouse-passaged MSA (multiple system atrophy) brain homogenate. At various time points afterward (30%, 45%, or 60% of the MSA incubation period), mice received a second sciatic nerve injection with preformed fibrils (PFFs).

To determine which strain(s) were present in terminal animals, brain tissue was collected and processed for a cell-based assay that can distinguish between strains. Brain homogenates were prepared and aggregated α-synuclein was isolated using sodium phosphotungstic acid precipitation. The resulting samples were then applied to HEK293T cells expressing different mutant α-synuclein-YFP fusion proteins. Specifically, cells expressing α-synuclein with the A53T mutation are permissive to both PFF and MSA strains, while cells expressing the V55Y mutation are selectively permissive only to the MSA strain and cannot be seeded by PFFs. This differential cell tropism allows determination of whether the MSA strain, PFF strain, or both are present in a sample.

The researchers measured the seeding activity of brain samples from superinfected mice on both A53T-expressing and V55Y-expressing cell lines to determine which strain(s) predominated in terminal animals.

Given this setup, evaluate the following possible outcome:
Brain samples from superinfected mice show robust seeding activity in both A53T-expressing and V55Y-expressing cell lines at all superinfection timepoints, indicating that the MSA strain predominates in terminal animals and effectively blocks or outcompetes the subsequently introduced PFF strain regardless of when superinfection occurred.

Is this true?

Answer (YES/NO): NO